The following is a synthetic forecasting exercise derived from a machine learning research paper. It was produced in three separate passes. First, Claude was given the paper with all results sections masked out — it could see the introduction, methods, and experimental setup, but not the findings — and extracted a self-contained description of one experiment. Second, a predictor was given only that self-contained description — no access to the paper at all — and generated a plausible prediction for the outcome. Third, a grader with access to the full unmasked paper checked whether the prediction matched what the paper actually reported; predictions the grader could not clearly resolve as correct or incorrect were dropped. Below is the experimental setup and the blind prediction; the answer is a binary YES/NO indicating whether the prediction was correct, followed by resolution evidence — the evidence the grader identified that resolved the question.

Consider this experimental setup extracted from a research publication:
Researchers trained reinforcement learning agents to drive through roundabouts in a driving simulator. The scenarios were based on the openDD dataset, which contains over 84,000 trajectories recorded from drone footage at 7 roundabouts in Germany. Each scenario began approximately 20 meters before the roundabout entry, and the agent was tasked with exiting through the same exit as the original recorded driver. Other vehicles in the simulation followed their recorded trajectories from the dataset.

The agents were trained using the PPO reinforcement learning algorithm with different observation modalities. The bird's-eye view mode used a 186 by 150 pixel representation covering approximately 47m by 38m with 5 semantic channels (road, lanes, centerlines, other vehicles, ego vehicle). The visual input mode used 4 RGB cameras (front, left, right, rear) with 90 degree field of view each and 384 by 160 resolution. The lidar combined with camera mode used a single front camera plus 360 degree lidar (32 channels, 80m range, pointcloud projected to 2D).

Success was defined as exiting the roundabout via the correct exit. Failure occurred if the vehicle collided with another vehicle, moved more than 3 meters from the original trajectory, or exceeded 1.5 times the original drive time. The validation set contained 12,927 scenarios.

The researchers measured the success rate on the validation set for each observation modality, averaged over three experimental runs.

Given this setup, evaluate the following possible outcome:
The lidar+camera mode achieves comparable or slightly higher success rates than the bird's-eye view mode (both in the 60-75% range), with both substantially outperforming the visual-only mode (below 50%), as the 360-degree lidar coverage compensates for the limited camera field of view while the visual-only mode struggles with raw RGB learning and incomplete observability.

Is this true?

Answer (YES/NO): NO